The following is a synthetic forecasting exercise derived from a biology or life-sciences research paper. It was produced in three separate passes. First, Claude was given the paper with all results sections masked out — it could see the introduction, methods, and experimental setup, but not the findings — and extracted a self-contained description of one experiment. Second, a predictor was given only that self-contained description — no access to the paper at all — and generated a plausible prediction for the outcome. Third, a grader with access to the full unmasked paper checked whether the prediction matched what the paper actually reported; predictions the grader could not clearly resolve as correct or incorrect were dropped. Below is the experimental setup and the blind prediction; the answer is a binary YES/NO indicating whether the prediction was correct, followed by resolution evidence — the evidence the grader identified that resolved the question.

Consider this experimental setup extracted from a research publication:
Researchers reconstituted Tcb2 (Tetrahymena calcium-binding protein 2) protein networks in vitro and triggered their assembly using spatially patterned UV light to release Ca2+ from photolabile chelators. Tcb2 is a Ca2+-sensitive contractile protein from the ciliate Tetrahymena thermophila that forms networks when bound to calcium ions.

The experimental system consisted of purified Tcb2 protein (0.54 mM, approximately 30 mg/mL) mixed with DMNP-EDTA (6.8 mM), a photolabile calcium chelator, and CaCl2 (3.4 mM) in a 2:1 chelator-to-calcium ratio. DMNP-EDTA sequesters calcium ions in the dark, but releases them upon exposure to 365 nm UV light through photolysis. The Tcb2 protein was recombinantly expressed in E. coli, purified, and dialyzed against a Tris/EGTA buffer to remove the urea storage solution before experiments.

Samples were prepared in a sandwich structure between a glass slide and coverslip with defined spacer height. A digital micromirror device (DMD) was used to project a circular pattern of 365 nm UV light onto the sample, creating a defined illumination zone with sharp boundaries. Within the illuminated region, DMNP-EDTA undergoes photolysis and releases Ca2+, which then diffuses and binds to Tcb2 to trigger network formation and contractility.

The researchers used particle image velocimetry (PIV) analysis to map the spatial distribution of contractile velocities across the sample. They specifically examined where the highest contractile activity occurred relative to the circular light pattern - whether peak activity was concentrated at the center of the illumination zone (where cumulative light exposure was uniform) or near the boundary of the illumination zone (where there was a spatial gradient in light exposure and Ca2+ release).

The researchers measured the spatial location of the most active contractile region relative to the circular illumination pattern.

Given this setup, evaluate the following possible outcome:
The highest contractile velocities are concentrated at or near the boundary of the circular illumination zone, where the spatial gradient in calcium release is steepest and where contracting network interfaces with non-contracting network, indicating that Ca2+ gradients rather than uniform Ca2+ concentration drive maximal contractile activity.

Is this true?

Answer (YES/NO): NO